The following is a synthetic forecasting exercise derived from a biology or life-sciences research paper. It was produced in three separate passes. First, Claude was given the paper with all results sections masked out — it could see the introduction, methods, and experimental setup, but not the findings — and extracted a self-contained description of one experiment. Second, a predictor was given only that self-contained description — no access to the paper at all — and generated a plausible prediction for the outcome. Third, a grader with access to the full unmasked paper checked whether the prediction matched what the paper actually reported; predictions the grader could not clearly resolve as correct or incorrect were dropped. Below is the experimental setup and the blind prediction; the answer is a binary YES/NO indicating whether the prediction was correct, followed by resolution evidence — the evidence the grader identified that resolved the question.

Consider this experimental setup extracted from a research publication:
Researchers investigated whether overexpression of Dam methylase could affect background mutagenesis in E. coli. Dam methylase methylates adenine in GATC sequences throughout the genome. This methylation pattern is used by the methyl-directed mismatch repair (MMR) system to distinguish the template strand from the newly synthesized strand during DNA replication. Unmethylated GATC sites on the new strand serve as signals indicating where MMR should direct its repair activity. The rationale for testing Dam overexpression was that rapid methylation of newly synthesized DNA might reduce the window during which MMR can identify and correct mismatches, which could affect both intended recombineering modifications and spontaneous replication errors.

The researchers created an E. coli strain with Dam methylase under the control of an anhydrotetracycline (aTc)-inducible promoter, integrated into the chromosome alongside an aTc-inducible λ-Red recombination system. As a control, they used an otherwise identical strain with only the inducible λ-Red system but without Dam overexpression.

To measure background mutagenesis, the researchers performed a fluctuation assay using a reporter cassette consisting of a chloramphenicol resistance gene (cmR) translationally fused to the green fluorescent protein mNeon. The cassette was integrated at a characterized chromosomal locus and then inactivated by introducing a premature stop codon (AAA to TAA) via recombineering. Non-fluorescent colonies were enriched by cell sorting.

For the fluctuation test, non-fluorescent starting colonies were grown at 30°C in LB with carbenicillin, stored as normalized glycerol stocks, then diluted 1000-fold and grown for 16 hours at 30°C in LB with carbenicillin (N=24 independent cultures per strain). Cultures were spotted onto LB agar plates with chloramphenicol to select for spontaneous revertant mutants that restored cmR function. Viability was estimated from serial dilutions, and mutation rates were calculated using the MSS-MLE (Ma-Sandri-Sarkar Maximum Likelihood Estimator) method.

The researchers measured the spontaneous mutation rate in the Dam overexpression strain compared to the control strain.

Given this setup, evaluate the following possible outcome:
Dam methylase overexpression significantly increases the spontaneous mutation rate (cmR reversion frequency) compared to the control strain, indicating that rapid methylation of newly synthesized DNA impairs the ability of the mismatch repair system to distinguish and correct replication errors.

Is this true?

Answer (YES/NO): YES